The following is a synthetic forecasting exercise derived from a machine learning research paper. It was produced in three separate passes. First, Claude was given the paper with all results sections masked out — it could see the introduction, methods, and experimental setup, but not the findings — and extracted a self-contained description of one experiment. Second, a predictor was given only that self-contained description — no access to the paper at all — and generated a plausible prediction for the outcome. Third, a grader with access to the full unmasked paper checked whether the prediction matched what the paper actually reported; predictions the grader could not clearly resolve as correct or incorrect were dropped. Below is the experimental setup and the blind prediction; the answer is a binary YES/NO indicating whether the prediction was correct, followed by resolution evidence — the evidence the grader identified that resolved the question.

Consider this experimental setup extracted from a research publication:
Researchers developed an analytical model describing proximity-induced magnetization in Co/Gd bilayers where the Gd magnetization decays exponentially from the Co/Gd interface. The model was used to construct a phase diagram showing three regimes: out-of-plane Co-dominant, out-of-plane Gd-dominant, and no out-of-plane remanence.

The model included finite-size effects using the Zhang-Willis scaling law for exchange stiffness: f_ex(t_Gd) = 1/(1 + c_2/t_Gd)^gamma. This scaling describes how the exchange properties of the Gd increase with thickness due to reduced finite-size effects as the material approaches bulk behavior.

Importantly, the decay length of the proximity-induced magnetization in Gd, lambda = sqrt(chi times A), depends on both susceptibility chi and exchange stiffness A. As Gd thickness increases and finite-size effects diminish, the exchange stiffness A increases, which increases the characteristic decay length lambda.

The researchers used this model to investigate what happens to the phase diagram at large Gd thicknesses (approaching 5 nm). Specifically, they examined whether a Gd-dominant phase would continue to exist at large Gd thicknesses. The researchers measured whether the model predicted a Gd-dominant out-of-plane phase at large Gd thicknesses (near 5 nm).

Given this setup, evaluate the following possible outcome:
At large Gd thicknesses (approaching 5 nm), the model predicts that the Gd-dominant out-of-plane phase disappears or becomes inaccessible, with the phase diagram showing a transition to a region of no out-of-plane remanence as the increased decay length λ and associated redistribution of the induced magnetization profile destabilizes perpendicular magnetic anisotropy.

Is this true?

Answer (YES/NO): NO